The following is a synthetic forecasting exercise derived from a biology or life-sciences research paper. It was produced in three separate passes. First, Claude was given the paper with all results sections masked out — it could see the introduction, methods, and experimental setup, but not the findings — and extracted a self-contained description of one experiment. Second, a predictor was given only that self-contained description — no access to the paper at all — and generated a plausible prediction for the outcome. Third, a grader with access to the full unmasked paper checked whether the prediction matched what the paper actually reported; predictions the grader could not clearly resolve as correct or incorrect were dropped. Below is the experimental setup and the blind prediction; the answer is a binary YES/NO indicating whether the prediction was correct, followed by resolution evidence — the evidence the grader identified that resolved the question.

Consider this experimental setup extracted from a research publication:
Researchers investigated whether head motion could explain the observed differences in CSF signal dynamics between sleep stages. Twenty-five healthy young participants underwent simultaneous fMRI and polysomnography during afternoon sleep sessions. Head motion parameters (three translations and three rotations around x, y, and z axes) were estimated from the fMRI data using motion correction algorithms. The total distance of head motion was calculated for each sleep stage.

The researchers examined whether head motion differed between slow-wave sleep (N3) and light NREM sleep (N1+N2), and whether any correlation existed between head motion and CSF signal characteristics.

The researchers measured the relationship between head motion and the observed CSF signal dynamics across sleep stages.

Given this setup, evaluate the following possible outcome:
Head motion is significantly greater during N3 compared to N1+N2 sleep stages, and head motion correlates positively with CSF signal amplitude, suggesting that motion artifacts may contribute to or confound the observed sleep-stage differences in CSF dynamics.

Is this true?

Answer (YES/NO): NO